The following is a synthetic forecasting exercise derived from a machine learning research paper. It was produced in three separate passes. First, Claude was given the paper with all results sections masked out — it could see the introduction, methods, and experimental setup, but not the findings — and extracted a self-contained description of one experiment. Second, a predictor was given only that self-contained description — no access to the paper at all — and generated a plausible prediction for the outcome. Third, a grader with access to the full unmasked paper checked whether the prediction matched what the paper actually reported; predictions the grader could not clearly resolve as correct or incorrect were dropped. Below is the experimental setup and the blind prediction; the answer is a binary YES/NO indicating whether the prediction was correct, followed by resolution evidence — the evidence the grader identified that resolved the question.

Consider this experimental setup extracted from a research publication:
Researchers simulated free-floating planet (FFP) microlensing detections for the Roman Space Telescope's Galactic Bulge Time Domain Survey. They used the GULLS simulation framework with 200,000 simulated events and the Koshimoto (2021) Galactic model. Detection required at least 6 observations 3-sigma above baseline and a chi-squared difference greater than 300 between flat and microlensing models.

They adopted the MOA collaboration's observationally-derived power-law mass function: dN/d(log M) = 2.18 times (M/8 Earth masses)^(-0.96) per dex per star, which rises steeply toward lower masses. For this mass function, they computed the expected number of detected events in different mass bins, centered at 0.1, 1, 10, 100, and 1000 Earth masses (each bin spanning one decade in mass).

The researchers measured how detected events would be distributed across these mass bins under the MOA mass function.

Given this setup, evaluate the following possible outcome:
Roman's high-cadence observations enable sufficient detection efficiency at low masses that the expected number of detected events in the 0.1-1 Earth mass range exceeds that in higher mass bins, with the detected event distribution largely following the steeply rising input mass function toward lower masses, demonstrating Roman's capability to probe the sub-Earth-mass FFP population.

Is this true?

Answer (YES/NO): YES